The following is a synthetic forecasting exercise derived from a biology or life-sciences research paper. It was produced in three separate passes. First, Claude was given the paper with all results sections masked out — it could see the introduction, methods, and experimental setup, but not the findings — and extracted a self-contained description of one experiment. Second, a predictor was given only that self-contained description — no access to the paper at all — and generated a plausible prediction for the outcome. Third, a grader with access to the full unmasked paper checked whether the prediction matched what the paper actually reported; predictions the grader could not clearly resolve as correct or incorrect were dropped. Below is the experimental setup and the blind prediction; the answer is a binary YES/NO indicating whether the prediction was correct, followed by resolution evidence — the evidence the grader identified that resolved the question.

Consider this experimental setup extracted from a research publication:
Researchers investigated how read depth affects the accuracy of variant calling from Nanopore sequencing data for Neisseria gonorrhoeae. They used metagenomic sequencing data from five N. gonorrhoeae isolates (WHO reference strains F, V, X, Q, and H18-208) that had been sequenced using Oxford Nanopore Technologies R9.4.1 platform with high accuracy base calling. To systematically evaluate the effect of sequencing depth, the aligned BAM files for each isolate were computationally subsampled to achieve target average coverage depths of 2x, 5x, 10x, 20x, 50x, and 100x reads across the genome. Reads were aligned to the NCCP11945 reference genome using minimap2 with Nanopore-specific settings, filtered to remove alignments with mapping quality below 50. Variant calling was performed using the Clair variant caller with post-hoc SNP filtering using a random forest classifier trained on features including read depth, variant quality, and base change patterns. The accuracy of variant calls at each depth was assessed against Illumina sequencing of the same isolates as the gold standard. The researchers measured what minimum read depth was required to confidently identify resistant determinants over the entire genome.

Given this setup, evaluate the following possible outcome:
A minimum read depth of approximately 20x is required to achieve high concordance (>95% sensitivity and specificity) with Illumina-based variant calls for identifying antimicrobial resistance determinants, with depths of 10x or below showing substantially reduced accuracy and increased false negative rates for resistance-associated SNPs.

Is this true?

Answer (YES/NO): NO